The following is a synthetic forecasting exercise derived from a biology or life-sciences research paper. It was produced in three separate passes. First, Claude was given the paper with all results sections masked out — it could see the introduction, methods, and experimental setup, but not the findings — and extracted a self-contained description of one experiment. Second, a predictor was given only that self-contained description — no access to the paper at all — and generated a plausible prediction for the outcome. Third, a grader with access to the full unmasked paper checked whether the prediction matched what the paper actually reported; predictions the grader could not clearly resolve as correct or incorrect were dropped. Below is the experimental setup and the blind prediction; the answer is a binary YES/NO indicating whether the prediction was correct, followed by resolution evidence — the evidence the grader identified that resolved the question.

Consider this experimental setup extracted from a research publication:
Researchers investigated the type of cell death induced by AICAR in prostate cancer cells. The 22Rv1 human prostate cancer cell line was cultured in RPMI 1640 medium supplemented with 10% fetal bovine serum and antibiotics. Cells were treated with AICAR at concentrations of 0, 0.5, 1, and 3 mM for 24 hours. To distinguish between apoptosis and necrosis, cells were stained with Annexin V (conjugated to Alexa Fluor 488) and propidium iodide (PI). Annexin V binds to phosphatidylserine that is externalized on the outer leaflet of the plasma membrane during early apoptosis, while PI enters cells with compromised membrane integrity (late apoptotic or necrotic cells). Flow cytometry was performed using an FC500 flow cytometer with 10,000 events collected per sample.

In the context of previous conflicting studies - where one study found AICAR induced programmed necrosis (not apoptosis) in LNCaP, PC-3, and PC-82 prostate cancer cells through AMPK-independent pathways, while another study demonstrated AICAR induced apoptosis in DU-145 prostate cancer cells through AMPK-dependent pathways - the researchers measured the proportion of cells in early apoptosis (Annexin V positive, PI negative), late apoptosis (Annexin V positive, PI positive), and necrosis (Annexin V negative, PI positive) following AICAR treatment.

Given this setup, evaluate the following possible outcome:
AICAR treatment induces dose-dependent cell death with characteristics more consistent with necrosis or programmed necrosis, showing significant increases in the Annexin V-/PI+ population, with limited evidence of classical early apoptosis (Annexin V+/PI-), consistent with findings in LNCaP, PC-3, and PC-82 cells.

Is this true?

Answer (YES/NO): NO